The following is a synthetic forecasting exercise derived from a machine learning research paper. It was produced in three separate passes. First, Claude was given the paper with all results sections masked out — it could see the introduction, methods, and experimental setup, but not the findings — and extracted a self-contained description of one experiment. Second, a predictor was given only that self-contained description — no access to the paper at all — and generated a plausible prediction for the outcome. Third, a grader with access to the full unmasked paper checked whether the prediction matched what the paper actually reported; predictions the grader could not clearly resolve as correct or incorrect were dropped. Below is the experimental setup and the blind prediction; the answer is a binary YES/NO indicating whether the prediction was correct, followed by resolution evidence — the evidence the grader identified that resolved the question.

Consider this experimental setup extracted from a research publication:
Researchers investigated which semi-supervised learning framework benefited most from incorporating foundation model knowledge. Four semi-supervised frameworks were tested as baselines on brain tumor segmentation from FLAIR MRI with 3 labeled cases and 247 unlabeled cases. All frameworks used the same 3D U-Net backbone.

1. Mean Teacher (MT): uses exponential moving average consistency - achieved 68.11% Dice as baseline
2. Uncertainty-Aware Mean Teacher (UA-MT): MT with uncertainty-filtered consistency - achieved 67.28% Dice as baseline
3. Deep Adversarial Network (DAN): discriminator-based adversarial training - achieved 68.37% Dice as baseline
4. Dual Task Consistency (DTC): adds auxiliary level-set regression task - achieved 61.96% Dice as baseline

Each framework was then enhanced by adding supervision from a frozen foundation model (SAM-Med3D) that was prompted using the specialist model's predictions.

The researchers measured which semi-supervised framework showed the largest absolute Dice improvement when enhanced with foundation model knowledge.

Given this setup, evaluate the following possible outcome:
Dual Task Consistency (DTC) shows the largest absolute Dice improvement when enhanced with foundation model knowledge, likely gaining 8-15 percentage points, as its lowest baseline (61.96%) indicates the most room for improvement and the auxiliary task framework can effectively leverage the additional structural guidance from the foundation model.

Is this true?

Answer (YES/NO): YES